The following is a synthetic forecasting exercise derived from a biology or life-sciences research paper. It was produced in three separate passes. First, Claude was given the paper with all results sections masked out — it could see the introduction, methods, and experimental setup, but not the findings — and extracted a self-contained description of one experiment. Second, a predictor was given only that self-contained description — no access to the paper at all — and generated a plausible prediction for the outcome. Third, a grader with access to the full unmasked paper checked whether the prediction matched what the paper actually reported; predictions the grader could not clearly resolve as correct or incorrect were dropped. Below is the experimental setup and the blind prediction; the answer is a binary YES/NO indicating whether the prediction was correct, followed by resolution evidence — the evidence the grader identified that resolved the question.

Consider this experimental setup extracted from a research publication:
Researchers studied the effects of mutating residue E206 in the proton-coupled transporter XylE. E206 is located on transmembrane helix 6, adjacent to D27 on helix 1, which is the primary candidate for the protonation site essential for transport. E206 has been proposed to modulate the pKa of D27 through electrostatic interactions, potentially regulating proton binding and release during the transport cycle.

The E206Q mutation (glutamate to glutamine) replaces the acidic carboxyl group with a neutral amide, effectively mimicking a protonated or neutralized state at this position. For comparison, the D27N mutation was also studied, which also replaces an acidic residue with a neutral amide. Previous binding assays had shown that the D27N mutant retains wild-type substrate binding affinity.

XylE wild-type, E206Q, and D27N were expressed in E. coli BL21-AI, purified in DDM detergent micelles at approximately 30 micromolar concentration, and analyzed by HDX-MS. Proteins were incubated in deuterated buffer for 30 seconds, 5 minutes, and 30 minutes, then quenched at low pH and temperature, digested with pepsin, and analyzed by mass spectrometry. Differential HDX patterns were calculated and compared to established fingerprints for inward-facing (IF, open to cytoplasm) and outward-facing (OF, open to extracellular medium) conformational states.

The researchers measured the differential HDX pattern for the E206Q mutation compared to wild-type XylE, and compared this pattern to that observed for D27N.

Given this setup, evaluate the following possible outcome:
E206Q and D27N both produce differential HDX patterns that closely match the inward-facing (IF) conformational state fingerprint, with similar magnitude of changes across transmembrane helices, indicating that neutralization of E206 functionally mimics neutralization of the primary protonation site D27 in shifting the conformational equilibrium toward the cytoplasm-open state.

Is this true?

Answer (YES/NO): NO